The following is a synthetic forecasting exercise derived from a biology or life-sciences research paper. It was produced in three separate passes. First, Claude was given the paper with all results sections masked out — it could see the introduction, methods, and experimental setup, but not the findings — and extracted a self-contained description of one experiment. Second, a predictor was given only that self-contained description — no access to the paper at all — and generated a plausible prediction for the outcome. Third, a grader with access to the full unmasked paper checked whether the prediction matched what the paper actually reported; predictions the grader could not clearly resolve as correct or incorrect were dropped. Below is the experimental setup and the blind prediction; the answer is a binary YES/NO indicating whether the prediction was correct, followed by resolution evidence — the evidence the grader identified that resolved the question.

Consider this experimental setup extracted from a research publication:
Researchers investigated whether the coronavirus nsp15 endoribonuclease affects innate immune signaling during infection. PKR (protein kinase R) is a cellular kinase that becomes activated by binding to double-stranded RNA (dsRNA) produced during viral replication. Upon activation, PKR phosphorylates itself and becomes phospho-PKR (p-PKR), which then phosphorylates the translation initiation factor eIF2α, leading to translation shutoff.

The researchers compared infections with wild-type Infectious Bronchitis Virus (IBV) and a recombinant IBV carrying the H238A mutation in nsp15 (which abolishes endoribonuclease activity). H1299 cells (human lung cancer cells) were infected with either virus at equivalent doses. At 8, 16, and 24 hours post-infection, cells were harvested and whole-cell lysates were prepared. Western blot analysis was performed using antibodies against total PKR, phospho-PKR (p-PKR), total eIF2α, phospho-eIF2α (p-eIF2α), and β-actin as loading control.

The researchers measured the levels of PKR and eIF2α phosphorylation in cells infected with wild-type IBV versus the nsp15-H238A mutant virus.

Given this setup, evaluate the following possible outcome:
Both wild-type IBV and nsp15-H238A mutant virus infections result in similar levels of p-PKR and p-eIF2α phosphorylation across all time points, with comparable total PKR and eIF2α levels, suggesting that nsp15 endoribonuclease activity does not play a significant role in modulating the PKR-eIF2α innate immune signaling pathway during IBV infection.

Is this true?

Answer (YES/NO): NO